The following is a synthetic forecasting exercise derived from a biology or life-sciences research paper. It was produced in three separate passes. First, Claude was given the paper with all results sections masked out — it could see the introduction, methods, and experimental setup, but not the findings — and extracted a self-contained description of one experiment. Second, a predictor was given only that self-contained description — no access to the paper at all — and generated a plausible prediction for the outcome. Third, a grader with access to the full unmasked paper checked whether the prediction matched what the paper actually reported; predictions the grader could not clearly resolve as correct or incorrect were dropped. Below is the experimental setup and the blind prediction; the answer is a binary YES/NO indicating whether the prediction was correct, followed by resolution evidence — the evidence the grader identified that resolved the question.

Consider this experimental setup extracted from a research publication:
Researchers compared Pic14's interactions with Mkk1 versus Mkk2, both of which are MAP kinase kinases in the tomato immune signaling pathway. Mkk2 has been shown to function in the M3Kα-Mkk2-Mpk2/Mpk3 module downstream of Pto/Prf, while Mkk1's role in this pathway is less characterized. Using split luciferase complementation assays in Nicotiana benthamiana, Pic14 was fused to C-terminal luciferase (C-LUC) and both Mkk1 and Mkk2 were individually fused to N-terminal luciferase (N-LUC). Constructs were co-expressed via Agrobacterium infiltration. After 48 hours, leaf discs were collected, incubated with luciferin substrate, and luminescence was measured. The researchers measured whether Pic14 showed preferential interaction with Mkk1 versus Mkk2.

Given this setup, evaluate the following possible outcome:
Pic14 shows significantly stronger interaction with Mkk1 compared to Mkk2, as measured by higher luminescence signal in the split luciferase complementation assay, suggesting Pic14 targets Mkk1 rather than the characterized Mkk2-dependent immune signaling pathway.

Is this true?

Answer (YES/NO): NO